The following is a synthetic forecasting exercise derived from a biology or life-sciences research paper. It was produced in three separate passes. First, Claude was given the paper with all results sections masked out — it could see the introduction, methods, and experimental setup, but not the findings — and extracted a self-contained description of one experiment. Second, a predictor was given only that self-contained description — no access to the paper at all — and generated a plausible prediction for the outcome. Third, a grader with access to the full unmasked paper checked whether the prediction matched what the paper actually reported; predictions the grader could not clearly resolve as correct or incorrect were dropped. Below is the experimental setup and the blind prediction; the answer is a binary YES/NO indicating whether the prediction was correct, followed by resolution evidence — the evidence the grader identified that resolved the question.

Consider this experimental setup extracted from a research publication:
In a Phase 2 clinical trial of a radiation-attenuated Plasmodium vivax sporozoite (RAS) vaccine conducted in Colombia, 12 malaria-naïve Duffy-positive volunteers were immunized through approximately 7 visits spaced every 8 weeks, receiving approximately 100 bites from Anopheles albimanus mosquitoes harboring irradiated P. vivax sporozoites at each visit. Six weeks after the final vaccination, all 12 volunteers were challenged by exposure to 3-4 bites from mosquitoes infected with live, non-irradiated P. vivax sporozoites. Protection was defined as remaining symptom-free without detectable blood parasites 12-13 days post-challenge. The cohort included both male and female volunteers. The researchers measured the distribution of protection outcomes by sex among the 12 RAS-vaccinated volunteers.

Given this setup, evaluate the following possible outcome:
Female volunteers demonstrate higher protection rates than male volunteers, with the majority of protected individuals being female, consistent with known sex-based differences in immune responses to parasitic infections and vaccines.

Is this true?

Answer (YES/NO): YES